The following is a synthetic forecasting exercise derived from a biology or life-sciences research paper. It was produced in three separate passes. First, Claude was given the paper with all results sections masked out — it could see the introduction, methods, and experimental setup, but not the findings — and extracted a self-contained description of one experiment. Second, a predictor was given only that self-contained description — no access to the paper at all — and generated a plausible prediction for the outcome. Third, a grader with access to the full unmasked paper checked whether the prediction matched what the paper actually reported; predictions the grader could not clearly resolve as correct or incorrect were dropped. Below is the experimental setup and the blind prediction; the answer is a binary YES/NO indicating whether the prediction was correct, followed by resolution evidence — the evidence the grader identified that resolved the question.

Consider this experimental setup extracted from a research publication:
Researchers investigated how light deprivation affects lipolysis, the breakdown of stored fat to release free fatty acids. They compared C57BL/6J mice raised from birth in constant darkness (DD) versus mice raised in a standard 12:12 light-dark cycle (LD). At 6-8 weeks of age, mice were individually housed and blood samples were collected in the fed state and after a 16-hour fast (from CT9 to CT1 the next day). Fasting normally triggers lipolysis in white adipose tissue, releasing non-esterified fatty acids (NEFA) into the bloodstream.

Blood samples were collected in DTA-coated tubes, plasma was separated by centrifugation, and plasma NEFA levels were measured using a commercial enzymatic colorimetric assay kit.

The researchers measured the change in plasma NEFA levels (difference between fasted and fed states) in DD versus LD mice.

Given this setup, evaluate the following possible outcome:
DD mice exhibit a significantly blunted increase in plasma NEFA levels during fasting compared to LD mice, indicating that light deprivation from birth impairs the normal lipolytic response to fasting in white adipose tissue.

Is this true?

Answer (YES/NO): YES